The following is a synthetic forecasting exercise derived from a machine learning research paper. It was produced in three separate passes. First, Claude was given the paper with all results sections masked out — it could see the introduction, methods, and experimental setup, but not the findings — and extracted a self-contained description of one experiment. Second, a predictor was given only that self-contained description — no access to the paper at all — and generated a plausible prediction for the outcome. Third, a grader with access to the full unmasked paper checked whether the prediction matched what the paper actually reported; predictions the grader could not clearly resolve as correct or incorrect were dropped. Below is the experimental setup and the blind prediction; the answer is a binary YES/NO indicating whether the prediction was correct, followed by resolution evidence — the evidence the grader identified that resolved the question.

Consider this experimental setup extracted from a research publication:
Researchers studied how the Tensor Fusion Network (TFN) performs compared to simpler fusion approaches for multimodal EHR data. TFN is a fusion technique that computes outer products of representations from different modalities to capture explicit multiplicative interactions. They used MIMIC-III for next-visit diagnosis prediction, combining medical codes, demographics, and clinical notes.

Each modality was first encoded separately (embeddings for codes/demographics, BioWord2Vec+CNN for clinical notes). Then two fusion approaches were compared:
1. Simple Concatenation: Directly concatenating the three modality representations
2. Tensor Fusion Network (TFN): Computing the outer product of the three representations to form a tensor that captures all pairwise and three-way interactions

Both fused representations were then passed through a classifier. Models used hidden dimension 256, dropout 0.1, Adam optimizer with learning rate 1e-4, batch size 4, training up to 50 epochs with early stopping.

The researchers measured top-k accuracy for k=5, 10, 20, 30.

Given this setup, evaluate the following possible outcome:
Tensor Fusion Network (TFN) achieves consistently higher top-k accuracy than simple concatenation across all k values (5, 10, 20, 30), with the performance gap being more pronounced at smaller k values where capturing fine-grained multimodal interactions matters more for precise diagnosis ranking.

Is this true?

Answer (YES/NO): NO